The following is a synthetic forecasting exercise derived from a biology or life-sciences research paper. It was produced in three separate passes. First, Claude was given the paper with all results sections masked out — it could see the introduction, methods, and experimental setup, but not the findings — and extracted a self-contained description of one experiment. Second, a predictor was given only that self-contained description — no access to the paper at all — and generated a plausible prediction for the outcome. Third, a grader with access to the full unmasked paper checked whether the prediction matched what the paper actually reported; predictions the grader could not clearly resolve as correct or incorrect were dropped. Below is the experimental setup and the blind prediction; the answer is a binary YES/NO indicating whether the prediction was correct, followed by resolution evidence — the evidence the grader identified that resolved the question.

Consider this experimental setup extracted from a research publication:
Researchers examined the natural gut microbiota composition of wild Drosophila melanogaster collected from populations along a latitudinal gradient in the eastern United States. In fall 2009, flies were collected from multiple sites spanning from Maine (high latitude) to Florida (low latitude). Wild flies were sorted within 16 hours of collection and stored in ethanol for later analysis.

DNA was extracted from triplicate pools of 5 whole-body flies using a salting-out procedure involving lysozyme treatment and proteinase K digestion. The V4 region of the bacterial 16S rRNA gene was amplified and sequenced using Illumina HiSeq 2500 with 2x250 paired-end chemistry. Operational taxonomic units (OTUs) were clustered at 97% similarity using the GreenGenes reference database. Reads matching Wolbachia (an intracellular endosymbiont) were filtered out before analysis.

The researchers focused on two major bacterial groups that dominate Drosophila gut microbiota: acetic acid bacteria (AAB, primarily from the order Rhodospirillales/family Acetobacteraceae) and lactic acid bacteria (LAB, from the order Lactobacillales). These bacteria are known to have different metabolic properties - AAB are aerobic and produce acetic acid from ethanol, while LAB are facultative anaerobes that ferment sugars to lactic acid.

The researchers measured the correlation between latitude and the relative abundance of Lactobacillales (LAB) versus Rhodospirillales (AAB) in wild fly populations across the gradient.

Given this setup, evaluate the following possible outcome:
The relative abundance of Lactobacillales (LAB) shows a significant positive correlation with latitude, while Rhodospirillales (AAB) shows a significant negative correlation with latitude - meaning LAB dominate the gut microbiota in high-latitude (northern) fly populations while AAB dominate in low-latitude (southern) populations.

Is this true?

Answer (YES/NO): YES